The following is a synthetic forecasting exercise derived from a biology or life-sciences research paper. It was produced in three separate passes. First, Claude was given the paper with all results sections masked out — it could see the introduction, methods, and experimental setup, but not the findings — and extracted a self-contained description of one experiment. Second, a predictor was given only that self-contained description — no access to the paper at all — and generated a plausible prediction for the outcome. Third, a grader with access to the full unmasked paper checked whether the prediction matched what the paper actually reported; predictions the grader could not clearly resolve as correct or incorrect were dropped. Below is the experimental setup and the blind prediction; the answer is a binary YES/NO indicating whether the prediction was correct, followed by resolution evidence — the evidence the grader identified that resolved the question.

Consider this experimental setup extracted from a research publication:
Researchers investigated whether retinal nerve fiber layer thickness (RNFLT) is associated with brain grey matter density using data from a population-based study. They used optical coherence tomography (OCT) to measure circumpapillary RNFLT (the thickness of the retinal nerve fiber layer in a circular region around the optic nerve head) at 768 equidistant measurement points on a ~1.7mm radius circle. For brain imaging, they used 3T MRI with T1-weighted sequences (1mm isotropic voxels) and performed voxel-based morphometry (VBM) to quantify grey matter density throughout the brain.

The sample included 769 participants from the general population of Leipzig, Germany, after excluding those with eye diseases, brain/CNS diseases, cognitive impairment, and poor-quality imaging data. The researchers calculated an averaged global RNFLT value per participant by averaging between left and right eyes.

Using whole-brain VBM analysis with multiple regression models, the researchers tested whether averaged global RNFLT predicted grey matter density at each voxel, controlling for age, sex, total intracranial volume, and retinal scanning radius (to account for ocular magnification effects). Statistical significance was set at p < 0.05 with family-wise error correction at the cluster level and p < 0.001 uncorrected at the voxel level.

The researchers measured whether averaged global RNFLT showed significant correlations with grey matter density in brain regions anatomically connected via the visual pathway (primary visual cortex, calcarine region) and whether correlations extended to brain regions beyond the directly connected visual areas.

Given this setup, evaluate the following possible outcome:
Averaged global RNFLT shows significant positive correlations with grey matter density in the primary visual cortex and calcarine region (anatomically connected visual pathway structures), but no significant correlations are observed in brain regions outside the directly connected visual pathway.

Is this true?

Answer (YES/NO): YES